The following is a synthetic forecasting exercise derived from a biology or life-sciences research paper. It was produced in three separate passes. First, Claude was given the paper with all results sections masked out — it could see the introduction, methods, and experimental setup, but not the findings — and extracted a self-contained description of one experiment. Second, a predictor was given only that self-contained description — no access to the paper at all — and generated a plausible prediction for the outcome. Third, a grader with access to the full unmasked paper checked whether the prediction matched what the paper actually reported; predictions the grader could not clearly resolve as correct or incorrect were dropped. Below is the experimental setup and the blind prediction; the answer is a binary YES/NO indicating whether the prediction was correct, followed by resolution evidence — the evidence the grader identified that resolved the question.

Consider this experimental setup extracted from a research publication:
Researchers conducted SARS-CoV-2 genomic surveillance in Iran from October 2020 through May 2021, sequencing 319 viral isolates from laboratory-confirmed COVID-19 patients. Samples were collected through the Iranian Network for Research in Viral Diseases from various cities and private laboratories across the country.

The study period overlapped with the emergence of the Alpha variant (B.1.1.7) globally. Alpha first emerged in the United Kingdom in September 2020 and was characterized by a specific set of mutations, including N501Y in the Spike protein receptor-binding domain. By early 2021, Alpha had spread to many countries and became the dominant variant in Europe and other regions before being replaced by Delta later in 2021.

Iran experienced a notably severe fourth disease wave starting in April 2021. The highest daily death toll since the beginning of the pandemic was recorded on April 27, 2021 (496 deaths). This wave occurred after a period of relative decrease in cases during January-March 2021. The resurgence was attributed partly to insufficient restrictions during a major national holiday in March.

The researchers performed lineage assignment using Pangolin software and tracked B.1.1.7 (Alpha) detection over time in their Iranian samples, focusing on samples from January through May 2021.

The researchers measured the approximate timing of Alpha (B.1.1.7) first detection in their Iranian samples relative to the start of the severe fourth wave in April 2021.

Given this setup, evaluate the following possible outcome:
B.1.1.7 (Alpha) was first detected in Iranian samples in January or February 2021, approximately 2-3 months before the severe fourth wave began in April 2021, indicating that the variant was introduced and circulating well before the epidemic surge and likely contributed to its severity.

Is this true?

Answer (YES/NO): YES